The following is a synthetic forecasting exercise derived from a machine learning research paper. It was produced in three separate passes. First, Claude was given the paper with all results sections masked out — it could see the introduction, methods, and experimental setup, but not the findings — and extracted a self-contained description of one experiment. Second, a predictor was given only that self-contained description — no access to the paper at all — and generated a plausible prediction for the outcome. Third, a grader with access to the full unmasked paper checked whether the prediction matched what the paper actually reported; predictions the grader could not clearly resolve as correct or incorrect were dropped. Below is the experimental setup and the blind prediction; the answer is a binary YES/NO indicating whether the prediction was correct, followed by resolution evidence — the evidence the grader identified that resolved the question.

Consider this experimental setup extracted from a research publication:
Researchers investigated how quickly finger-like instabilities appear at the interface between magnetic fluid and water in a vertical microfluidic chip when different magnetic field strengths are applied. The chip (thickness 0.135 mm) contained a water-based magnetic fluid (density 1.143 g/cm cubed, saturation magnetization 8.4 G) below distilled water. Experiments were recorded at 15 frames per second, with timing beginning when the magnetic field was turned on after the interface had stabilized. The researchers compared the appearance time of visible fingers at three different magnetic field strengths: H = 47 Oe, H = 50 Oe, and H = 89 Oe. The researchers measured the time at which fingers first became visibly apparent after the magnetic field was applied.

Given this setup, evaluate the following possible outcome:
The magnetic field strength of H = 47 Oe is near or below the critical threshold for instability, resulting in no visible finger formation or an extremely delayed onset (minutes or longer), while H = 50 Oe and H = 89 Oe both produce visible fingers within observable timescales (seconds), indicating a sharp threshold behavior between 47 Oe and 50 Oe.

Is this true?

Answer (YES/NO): NO